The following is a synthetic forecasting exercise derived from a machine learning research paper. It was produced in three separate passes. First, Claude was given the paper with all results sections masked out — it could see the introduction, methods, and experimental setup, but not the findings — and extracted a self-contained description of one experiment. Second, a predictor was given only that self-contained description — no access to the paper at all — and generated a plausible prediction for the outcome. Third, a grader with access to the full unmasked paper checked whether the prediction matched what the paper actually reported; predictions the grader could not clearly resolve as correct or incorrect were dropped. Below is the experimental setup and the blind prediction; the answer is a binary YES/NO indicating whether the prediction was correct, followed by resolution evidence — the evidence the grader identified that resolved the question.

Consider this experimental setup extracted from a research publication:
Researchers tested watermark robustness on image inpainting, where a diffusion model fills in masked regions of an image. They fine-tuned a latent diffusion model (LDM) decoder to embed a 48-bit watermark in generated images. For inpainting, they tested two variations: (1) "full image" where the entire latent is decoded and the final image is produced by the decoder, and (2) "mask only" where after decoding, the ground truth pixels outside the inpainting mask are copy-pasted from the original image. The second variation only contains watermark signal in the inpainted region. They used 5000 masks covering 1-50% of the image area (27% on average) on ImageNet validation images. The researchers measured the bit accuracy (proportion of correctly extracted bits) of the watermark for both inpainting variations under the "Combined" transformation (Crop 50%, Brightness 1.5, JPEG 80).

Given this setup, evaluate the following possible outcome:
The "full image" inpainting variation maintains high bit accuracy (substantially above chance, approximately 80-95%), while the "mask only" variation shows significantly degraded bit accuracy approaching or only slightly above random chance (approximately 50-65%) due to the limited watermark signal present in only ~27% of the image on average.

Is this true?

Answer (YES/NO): NO